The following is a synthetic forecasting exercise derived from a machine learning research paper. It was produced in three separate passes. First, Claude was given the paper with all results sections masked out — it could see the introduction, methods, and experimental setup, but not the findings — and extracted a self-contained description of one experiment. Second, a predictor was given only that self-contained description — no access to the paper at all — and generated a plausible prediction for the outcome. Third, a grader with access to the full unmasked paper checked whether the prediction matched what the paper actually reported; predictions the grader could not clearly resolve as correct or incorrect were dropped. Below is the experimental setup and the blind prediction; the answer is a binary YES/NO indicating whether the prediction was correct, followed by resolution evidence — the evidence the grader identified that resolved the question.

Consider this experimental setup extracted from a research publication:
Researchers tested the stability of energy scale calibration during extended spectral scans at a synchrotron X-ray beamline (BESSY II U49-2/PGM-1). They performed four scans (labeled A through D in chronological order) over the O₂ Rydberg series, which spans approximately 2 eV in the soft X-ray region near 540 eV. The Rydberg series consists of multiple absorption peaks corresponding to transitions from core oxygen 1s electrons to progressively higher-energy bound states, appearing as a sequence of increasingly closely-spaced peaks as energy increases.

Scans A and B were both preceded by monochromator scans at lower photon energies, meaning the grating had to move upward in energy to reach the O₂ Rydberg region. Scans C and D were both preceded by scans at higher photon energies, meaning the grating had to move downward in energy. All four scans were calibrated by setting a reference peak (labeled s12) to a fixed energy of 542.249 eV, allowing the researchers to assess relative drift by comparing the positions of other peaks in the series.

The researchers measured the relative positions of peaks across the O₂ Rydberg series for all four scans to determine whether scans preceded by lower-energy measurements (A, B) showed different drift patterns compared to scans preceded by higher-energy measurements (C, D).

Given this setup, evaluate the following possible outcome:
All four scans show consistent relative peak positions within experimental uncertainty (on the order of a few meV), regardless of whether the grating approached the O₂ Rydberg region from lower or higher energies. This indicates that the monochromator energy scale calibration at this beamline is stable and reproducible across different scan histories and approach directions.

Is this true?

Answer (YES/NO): NO